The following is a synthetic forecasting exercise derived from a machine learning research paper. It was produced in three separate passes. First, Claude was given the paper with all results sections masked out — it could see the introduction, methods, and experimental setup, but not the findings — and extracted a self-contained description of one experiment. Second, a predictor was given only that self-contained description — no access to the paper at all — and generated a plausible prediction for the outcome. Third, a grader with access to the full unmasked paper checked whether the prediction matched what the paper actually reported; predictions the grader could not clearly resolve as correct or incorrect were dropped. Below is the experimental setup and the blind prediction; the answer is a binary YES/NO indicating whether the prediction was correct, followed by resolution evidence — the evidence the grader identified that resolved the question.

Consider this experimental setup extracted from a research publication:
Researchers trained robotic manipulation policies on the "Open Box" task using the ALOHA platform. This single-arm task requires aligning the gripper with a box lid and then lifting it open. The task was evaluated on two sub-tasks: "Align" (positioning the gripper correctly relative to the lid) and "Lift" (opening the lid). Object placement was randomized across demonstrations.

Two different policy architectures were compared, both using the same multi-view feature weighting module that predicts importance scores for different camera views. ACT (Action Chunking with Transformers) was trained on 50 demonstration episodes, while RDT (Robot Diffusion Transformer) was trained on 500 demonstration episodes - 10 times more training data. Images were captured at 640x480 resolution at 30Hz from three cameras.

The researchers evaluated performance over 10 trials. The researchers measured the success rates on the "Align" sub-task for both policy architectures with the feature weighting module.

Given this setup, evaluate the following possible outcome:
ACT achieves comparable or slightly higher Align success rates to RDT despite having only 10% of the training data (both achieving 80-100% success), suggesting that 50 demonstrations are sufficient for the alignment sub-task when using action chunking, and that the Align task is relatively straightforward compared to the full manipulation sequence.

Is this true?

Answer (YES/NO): NO